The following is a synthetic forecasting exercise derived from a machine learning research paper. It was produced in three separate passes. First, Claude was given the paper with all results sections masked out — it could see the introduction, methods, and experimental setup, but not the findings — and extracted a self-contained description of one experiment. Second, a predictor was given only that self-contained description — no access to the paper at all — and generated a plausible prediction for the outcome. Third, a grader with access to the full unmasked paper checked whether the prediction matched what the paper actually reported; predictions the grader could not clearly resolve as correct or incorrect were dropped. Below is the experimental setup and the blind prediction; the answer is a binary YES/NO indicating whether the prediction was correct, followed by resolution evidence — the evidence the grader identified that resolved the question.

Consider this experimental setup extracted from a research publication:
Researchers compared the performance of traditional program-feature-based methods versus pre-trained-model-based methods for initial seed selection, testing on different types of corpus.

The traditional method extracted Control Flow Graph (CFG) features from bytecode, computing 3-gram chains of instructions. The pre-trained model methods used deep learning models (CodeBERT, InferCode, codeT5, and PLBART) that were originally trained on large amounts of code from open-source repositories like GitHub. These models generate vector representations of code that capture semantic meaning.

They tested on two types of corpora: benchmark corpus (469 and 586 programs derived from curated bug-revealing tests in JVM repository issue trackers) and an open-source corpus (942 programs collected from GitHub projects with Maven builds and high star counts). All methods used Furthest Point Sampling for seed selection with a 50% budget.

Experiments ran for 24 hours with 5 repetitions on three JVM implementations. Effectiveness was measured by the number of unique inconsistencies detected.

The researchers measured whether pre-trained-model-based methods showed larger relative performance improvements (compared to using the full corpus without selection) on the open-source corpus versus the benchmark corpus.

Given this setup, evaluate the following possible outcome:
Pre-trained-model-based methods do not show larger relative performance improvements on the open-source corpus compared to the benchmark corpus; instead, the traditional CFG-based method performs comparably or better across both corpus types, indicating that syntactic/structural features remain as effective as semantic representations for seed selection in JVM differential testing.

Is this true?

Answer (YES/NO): NO